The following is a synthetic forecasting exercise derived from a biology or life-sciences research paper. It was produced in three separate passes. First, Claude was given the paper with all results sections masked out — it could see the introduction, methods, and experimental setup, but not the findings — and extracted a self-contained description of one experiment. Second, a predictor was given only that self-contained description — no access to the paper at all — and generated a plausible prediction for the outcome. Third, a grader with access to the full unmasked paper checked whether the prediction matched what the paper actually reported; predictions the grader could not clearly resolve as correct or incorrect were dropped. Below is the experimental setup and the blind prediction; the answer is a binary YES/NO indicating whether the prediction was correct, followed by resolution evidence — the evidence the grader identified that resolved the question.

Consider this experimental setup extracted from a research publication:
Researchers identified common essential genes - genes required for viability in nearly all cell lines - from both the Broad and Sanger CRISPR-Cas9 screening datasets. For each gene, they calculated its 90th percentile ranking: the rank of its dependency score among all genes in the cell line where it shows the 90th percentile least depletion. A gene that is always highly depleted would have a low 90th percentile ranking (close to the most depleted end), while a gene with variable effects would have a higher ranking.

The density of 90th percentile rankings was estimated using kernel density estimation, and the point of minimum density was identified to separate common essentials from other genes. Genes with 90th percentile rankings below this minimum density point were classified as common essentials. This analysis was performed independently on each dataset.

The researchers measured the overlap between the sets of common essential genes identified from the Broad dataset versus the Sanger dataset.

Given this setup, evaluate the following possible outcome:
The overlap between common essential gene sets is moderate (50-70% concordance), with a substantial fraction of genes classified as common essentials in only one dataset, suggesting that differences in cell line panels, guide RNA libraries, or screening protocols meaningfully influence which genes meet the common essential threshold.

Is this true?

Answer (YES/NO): NO